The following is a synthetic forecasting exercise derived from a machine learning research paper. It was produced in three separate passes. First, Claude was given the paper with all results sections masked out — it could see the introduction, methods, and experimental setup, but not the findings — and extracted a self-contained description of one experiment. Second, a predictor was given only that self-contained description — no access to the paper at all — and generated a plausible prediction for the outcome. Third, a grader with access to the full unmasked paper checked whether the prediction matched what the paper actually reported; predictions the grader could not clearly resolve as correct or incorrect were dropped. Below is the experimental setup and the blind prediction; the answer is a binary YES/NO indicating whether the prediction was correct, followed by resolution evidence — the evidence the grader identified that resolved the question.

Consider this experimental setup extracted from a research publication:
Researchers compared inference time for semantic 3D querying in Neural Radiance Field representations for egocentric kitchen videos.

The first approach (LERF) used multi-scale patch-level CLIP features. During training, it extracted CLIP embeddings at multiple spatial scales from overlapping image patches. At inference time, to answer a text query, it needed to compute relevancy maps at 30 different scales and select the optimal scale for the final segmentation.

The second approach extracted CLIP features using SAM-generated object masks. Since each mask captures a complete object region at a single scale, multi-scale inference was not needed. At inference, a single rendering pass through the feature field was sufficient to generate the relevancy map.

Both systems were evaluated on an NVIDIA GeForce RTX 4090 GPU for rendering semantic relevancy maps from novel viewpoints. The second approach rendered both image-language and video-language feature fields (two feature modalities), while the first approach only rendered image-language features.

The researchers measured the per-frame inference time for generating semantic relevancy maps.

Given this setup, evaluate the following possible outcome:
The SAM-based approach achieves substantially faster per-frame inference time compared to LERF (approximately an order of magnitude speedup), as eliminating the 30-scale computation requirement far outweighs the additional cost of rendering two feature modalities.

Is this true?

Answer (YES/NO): NO